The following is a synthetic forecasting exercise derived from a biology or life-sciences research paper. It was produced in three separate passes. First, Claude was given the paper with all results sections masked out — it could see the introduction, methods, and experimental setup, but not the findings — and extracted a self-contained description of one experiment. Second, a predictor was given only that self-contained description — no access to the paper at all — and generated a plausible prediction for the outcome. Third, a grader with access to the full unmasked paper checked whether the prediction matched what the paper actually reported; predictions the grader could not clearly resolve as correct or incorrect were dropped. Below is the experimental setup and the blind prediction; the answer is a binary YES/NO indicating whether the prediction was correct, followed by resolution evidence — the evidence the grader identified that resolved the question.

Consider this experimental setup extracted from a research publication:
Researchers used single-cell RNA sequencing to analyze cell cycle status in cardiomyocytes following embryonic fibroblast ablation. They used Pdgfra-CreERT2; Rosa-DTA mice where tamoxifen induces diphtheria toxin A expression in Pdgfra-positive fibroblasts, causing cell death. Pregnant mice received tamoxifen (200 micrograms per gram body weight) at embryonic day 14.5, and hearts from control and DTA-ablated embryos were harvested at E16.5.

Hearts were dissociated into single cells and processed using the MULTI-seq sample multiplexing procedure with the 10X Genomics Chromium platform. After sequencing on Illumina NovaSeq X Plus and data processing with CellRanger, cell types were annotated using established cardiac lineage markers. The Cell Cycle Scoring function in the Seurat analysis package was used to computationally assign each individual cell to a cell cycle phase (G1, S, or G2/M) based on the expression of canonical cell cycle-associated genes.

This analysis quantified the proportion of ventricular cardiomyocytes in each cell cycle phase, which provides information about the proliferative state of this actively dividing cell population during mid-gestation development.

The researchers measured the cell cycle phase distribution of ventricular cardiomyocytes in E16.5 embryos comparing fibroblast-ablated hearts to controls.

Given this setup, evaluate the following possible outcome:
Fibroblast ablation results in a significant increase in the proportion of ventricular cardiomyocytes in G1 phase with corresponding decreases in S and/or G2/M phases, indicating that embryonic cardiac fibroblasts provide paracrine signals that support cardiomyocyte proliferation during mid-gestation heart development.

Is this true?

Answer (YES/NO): NO